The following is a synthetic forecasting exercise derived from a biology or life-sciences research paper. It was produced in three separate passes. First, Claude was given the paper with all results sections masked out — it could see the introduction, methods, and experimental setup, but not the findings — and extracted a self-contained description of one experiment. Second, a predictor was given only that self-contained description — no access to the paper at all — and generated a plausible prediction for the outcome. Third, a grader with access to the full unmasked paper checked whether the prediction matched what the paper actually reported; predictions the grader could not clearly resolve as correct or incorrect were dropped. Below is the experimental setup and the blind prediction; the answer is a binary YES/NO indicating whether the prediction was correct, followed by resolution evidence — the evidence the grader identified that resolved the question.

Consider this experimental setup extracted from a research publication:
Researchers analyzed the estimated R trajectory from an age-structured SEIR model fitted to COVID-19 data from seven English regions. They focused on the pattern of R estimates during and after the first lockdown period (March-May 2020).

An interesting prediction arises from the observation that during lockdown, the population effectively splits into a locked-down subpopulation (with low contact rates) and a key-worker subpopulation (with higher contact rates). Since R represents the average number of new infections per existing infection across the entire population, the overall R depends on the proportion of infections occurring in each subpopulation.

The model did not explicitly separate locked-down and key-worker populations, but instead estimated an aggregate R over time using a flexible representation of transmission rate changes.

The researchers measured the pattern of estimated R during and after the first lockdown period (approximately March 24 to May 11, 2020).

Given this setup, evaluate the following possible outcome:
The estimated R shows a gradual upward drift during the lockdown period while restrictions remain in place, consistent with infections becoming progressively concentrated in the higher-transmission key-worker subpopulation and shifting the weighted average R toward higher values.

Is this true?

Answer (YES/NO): NO